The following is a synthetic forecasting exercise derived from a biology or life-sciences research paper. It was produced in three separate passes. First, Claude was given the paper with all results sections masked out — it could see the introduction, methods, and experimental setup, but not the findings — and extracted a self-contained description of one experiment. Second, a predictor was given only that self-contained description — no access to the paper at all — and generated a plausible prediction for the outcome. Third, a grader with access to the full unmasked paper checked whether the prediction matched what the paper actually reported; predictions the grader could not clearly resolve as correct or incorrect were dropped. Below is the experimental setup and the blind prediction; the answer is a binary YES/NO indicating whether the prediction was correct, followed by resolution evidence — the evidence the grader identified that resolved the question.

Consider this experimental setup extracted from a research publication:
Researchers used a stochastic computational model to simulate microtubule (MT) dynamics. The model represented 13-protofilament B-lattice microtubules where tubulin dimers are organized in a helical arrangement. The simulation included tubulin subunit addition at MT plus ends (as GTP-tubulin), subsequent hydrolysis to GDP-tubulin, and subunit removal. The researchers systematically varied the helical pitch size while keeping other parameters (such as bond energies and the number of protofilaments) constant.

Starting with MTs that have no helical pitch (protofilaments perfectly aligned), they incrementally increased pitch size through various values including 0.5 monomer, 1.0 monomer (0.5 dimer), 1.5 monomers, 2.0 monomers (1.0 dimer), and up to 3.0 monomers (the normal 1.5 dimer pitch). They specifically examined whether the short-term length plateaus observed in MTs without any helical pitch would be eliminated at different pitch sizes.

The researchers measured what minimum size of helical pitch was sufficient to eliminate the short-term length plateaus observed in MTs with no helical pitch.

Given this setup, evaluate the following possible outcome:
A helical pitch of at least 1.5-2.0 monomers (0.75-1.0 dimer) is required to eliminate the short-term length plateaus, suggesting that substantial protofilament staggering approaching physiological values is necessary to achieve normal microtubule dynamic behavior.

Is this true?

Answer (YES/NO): NO